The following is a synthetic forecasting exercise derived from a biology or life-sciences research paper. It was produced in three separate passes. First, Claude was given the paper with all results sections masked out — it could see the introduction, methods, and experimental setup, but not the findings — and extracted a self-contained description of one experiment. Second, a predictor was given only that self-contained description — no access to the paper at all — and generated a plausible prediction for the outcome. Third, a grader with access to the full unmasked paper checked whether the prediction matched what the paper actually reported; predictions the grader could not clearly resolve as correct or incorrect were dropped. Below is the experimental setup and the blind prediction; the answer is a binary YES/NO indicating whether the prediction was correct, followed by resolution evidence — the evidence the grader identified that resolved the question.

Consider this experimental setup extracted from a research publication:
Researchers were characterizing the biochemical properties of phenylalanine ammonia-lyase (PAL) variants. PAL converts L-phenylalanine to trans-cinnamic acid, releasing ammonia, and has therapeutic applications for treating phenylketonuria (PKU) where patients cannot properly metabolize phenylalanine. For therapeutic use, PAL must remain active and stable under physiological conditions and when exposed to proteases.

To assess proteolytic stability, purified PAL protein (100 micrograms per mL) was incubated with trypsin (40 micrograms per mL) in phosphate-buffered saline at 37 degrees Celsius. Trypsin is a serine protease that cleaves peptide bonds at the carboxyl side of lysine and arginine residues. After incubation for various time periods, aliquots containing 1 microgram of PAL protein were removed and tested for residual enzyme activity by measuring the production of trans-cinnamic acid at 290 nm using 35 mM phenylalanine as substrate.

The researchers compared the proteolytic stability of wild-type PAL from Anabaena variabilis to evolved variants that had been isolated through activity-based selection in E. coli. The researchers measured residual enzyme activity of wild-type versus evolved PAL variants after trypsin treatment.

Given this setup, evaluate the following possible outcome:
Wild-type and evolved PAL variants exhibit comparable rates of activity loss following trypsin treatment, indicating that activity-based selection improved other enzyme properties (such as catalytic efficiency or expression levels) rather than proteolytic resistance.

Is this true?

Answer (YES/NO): NO